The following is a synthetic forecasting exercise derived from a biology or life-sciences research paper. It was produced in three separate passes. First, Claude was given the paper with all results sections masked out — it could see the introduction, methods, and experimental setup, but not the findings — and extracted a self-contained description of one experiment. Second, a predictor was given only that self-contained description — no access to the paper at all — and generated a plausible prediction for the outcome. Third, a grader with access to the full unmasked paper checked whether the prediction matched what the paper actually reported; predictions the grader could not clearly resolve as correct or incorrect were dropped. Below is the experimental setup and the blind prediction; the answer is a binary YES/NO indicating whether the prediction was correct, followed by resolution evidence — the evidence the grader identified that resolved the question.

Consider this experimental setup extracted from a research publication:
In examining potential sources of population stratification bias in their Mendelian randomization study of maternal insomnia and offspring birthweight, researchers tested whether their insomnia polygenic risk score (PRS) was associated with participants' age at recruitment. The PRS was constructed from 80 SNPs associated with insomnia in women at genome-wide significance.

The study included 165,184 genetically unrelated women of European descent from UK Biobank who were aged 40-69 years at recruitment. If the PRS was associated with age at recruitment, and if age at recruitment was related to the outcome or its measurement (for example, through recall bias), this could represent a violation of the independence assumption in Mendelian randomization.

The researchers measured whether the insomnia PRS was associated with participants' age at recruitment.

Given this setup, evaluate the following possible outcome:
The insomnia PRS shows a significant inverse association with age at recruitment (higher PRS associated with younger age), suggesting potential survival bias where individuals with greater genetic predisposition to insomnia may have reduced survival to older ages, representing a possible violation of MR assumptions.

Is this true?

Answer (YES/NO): YES